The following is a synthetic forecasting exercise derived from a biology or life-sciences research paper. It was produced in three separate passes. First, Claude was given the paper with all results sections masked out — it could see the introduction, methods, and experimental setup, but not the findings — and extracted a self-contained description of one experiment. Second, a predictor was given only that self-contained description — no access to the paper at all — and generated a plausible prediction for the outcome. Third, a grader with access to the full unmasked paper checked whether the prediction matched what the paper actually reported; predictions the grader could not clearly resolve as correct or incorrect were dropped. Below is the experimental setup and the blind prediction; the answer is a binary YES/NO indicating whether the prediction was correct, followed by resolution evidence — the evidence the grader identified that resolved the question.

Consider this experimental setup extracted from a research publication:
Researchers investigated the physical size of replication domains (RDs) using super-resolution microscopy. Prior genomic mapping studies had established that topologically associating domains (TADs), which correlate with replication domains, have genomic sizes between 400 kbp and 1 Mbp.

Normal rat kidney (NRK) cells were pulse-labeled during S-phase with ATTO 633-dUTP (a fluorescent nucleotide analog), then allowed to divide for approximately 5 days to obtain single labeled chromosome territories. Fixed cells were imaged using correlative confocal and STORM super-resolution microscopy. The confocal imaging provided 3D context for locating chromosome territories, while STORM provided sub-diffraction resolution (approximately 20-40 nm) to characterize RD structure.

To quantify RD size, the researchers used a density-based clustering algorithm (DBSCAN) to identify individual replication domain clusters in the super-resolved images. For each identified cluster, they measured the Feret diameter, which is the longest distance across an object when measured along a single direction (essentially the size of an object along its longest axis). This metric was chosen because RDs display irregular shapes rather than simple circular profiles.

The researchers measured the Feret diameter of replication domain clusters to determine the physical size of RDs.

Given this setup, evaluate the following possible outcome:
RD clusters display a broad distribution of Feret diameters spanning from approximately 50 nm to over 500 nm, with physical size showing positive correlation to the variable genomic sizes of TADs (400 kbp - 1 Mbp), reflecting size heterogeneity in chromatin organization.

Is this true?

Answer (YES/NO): NO